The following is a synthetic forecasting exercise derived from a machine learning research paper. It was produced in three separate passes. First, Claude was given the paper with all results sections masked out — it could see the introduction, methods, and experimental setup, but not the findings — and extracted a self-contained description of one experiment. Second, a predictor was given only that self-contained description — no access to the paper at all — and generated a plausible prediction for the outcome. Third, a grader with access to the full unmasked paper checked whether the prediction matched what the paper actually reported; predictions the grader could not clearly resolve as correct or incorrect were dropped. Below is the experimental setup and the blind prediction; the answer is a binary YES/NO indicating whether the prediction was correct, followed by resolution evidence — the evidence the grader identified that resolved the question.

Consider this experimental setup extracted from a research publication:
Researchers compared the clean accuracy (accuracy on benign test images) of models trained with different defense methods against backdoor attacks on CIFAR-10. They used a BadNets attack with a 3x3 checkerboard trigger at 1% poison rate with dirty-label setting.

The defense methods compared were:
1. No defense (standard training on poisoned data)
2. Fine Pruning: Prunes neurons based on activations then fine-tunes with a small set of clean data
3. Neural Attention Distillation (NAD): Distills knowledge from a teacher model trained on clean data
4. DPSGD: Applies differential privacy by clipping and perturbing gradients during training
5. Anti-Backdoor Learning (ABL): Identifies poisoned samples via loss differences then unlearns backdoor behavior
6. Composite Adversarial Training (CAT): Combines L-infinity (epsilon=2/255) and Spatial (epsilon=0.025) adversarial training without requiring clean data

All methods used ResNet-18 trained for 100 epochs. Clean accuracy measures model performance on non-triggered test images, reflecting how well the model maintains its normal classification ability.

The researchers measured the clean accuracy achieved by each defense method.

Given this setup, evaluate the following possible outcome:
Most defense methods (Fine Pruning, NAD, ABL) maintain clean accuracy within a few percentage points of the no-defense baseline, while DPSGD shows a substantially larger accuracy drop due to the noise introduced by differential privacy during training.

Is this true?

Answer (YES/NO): NO